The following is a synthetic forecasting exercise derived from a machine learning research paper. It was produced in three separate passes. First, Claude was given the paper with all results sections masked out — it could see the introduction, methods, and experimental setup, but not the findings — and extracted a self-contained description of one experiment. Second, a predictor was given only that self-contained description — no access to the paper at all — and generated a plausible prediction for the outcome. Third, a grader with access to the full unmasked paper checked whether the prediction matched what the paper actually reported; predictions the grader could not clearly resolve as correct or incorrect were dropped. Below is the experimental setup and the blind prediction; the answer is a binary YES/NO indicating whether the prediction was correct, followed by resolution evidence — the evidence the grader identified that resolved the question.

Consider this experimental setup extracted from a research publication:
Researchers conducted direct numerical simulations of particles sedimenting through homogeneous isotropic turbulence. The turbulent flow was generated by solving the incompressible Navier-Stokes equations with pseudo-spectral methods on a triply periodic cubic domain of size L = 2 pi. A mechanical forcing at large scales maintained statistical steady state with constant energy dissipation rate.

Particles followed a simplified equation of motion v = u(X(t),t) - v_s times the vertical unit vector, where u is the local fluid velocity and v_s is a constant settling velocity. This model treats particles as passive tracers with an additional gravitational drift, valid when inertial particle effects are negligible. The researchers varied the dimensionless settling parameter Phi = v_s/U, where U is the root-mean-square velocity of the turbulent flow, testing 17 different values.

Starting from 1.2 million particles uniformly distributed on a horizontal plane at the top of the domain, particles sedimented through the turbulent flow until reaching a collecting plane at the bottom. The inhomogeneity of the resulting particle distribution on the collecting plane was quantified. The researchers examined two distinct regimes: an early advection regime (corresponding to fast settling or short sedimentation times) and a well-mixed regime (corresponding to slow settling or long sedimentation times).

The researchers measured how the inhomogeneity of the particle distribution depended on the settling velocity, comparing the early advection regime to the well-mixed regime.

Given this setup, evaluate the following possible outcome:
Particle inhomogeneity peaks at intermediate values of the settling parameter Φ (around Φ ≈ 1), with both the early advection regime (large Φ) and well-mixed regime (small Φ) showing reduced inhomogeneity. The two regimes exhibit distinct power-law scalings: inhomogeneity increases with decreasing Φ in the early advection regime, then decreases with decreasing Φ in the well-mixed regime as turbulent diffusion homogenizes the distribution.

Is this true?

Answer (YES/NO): NO